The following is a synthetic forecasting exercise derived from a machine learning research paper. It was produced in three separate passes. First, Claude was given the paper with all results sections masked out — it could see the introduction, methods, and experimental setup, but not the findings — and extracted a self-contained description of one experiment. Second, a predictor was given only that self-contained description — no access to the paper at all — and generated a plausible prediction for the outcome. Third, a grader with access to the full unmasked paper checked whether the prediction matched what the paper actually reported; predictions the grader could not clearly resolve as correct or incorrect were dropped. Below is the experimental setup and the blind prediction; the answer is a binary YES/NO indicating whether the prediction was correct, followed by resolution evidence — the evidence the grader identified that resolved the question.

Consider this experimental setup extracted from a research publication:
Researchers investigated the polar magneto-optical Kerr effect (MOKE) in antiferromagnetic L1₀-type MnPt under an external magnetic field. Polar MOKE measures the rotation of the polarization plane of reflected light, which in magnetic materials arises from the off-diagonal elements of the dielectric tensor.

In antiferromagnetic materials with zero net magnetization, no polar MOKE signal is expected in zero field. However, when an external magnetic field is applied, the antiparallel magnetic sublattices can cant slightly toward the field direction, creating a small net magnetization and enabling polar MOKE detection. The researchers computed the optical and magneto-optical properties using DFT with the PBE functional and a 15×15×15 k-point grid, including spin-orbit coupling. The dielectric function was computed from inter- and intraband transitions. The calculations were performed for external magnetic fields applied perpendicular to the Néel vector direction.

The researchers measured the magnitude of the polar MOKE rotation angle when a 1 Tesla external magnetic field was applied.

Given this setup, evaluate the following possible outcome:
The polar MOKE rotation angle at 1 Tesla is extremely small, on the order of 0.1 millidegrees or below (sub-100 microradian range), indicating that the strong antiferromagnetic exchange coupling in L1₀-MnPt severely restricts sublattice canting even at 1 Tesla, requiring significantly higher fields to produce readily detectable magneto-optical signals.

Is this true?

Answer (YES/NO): YES